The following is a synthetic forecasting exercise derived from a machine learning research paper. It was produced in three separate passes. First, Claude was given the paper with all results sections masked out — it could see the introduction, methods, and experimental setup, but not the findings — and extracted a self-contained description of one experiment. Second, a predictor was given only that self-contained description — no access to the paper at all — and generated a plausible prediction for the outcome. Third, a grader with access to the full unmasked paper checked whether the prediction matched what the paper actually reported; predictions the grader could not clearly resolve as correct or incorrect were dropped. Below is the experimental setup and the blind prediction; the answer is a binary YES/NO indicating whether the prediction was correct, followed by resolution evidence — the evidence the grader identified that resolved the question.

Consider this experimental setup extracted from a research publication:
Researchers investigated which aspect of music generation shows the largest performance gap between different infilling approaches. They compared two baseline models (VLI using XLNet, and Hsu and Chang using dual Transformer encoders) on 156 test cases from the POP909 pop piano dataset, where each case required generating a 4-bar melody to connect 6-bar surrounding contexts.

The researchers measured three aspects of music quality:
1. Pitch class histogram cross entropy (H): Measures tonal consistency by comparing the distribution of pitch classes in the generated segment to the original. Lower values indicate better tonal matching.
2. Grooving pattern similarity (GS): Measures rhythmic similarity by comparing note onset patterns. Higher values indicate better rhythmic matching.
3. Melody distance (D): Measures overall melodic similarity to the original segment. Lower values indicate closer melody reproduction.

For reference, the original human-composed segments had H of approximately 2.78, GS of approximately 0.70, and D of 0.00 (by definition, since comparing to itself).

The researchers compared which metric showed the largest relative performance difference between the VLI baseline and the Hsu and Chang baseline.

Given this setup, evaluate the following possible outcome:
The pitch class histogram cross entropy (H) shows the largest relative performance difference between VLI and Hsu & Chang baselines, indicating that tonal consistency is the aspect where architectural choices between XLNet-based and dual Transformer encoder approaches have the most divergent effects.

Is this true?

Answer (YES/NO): YES